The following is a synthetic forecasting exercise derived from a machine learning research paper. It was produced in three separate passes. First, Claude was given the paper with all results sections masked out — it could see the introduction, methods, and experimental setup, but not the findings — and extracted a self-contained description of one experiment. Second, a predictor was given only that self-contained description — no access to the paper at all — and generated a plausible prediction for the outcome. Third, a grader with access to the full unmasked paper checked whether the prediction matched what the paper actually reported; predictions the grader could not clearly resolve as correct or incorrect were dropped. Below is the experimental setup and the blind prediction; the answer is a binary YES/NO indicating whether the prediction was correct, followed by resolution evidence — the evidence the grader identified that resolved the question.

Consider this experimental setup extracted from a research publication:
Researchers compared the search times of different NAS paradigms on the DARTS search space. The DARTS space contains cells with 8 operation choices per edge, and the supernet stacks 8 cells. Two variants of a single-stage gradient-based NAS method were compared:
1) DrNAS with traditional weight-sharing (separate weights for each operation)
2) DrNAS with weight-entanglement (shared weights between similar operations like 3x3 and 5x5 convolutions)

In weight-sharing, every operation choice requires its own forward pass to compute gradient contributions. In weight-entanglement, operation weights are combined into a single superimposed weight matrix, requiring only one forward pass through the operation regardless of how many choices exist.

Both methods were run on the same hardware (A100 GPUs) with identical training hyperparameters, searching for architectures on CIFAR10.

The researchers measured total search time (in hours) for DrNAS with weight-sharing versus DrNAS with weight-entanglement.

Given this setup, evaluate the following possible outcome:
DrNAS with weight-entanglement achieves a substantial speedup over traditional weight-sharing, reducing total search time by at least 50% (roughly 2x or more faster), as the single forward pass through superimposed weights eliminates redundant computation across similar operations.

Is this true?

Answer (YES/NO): NO